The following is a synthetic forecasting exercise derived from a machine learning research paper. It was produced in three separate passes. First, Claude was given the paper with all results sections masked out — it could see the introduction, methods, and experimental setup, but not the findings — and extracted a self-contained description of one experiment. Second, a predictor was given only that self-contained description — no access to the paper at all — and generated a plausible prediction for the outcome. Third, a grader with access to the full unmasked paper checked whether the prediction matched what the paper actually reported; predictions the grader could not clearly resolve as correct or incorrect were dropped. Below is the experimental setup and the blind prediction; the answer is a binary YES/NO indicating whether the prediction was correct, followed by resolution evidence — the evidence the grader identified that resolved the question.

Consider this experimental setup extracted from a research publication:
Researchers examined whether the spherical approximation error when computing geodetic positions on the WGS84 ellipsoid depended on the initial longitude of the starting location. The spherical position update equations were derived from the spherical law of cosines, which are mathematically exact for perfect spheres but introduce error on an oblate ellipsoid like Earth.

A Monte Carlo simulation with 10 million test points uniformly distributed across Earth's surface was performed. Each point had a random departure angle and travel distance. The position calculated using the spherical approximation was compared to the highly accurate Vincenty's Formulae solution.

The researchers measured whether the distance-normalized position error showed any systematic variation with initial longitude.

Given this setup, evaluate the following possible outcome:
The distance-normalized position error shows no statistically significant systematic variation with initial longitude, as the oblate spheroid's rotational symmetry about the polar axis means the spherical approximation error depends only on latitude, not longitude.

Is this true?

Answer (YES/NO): YES